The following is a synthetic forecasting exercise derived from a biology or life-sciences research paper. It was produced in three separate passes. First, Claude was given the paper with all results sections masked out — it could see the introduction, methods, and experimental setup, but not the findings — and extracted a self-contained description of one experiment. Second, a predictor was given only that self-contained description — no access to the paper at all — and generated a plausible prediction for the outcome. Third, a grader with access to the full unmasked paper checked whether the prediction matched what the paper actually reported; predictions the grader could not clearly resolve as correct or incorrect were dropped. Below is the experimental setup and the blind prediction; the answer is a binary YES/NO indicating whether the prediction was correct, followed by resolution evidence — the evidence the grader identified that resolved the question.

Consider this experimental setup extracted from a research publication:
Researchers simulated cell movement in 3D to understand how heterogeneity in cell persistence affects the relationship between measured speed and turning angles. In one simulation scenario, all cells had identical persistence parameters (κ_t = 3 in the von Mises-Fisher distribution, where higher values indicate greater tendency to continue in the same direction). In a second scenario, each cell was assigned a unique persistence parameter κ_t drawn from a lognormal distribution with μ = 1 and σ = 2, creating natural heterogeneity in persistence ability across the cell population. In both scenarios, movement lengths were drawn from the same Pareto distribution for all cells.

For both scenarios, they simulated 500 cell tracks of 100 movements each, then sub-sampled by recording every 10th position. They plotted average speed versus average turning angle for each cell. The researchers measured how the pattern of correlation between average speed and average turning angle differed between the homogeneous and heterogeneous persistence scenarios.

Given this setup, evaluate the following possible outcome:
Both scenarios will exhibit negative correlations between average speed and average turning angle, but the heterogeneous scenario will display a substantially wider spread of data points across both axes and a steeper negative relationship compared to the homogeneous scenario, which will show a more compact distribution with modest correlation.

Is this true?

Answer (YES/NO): YES